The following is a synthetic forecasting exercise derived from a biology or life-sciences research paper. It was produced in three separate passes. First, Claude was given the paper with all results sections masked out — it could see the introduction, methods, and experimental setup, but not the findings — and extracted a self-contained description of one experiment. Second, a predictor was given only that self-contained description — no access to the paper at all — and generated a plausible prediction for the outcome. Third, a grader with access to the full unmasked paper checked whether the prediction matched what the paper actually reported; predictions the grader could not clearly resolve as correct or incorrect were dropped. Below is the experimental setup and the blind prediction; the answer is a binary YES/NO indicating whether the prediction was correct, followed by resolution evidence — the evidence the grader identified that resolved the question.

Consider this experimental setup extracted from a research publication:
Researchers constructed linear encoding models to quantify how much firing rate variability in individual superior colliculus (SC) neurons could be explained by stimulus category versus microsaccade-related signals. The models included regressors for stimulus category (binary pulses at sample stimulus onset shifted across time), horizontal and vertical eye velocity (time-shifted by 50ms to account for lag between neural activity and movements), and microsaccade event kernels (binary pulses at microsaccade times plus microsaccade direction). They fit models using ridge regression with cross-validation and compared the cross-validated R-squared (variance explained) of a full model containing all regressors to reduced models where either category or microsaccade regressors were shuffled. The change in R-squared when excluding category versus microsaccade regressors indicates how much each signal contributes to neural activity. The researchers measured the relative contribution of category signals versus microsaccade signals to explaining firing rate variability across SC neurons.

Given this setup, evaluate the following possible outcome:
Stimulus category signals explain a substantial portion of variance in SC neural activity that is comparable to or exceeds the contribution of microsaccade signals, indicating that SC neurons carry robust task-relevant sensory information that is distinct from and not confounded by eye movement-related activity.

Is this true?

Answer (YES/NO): YES